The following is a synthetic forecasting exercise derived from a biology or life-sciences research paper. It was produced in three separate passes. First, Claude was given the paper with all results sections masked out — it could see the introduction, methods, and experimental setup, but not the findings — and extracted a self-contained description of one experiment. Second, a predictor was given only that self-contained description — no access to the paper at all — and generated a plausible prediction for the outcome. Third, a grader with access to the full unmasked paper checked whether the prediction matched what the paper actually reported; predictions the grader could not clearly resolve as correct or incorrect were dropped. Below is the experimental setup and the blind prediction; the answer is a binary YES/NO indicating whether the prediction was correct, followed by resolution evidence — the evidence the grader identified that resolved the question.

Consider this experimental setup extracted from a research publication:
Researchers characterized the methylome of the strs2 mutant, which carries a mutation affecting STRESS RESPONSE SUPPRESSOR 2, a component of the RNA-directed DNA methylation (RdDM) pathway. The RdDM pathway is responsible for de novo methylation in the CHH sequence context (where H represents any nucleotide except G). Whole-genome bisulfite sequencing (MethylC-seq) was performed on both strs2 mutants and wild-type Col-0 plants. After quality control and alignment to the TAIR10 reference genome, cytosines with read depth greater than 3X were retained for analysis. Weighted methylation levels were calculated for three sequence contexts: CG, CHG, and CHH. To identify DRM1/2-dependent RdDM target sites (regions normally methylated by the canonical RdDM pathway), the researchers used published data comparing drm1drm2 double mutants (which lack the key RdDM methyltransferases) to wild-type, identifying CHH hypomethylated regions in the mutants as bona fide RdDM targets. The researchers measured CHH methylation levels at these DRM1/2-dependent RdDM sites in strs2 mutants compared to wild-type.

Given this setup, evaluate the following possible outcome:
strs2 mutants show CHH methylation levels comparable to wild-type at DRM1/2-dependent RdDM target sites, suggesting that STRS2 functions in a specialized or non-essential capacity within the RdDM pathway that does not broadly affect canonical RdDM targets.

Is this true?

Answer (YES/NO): NO